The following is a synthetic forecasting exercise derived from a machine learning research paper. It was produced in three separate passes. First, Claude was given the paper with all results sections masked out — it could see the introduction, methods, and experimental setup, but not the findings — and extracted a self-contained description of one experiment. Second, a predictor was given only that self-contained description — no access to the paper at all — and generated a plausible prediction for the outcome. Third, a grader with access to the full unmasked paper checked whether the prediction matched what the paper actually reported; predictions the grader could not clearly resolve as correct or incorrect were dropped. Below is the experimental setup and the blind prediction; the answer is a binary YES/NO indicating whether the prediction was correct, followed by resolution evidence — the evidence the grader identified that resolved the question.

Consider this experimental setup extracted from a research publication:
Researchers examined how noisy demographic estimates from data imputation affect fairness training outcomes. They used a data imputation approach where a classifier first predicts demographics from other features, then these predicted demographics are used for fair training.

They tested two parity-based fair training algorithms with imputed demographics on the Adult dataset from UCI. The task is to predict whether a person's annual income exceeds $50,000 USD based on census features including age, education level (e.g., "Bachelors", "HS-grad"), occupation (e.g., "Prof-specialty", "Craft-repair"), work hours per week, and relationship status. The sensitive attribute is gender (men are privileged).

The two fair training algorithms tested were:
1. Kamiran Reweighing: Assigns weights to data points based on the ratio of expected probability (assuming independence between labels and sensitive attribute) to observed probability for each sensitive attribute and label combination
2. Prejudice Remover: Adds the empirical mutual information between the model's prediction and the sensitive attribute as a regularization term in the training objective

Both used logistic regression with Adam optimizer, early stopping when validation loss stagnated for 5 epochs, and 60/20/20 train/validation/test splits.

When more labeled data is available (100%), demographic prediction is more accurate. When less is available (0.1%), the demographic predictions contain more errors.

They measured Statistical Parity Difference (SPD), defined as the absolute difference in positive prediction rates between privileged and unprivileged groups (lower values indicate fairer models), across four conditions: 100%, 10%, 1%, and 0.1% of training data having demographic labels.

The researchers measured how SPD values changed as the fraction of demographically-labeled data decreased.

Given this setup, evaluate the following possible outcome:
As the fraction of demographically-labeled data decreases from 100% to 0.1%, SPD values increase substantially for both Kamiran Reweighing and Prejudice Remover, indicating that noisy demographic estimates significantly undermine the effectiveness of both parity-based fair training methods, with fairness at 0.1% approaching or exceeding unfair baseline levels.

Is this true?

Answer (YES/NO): NO